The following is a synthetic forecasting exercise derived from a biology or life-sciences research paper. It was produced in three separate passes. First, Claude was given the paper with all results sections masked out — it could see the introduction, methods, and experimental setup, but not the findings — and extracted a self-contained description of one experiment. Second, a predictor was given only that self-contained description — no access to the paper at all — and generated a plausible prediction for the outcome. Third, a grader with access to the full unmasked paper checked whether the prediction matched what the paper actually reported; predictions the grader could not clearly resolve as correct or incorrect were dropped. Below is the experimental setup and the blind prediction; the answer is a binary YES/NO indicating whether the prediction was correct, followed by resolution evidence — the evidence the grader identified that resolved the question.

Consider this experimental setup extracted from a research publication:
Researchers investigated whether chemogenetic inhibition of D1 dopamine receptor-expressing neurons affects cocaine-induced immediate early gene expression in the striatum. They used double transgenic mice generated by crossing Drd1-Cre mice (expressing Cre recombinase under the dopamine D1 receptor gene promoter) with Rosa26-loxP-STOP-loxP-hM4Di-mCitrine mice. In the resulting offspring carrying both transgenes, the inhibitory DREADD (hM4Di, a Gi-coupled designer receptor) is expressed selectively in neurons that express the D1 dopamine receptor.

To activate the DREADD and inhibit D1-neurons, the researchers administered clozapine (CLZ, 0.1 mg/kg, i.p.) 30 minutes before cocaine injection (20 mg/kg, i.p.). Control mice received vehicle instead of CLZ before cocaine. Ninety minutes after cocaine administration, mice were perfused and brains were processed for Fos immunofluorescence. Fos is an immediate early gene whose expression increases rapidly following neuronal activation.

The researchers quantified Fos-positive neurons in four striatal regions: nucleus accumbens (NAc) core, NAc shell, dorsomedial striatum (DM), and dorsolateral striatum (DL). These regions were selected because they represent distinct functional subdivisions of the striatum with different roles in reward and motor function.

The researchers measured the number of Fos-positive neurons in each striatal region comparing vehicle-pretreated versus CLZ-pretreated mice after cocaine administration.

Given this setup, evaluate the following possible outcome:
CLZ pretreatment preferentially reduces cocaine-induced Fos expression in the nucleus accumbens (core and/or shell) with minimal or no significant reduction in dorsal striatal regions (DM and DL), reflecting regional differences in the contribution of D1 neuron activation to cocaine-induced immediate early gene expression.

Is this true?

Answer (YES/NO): NO